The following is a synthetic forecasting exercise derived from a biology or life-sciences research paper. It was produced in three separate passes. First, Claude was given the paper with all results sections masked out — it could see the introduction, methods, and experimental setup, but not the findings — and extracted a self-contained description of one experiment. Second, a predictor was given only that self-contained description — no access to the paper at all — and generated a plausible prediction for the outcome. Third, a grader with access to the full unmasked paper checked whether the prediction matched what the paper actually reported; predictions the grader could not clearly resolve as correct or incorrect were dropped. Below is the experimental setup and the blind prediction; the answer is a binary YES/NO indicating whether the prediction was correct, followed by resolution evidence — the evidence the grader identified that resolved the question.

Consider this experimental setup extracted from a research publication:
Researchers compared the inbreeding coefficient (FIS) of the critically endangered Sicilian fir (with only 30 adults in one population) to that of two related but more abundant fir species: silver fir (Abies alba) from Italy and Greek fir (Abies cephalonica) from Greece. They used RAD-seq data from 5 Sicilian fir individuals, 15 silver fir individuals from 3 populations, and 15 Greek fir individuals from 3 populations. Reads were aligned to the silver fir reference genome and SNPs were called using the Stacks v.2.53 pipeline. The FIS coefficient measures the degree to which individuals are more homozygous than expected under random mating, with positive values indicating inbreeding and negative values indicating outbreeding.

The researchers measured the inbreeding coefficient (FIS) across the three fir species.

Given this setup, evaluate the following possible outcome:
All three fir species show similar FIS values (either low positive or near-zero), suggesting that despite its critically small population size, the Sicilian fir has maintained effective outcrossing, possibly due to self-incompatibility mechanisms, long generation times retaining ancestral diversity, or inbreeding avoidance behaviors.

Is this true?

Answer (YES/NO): YES